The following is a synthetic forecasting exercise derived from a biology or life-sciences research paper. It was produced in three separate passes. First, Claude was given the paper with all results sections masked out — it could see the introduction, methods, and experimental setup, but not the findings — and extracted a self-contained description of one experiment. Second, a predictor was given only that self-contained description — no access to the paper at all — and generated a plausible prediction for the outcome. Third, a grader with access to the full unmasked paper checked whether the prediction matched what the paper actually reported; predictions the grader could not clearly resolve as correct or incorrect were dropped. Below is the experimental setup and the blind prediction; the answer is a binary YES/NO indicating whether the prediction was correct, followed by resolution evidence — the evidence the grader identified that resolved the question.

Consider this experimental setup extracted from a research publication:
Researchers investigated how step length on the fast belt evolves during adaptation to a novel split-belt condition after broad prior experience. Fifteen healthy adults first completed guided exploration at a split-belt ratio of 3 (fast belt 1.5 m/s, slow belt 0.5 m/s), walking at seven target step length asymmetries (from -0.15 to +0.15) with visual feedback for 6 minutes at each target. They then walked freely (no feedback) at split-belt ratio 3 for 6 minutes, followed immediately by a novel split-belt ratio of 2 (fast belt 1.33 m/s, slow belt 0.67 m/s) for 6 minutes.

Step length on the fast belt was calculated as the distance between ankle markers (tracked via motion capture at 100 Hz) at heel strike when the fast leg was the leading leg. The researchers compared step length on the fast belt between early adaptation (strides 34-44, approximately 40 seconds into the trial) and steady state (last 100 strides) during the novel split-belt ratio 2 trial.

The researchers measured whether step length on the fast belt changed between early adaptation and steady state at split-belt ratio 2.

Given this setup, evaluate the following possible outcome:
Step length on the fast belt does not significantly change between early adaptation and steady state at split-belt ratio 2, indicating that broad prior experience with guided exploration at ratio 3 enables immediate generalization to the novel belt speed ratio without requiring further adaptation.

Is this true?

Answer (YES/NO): NO